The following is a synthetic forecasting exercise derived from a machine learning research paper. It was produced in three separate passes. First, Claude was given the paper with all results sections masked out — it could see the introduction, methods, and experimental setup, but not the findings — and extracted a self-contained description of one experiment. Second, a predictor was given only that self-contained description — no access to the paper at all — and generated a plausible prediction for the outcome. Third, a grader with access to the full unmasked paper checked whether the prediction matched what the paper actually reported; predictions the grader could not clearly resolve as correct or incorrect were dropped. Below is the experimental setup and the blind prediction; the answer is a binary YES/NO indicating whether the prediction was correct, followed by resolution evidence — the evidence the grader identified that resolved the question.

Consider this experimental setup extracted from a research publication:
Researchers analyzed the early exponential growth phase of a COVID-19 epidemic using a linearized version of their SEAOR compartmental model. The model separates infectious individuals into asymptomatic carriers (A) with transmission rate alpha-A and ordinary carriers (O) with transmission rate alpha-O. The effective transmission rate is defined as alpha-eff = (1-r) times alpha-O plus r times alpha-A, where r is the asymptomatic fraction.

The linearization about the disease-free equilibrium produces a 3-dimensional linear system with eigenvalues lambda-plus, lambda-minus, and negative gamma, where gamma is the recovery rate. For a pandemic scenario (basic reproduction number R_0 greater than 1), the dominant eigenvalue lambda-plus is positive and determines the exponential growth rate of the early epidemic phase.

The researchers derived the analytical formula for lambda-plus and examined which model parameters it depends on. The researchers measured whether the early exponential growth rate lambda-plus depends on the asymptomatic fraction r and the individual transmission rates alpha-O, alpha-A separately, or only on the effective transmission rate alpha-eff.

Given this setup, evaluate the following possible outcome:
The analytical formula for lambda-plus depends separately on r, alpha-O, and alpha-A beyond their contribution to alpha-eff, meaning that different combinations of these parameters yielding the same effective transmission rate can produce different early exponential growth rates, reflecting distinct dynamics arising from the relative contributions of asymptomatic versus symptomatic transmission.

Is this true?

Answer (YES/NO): NO